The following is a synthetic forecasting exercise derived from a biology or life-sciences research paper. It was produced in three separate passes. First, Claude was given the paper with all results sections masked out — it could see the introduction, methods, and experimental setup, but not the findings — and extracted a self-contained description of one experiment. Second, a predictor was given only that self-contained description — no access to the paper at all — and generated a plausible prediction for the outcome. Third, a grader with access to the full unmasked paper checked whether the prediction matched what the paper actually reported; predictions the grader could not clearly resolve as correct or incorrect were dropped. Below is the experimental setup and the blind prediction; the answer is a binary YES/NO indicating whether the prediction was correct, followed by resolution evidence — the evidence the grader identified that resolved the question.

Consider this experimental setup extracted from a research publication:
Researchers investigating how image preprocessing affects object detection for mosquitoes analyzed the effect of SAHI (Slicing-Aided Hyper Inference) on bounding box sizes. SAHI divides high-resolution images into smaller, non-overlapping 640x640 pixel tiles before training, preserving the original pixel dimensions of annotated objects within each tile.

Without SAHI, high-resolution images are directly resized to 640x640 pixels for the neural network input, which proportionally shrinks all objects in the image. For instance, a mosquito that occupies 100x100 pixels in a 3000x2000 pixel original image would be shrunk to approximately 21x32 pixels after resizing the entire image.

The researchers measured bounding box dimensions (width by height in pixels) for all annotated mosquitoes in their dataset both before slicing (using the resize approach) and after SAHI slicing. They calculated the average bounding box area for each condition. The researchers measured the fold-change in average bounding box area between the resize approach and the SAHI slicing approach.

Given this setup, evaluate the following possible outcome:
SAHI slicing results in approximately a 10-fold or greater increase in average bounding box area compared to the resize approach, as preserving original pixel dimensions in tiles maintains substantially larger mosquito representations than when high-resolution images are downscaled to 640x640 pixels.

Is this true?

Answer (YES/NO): NO